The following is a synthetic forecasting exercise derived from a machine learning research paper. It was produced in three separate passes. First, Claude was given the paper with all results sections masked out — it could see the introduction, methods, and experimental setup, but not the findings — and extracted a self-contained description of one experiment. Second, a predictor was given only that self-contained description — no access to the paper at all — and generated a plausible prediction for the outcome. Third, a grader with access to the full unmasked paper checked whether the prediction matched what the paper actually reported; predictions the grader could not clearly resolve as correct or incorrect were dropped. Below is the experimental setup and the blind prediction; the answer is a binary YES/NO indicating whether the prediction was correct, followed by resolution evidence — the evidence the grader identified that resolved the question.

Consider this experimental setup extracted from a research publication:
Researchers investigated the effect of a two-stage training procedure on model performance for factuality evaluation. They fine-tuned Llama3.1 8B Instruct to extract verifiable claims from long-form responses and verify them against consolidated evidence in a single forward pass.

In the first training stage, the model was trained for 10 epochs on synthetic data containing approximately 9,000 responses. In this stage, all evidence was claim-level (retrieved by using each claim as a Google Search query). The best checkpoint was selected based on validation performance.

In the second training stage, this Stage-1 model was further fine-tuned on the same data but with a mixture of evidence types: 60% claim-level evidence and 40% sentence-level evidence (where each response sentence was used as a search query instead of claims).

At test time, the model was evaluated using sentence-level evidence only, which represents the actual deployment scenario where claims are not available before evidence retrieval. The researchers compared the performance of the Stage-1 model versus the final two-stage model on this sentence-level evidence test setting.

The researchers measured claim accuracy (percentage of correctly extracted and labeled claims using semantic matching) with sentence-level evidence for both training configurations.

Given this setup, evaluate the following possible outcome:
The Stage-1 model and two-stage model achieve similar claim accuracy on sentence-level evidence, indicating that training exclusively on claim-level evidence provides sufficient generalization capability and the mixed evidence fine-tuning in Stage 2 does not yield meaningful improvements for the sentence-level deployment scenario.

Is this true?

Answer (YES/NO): NO